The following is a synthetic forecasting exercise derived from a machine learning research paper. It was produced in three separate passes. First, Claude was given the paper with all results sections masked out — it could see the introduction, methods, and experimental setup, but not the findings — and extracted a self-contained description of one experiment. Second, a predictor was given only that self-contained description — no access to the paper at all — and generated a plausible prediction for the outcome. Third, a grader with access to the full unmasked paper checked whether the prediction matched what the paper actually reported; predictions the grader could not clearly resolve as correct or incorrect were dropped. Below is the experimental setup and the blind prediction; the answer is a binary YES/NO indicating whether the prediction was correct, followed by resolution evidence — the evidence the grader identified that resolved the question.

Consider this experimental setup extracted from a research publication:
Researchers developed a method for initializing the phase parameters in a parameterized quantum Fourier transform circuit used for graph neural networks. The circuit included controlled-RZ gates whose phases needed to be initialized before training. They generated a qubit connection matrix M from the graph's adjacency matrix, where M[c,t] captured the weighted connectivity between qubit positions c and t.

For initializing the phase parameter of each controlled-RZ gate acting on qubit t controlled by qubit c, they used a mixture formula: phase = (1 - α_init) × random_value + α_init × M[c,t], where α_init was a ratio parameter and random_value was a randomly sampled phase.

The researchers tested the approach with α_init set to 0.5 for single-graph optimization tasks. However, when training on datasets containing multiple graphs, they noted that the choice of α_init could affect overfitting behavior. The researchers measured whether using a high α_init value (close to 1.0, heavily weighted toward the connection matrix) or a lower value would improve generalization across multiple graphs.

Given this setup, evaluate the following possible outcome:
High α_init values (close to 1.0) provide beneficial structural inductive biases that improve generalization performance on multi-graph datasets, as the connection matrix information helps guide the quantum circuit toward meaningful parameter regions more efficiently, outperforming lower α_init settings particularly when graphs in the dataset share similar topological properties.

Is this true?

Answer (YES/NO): NO